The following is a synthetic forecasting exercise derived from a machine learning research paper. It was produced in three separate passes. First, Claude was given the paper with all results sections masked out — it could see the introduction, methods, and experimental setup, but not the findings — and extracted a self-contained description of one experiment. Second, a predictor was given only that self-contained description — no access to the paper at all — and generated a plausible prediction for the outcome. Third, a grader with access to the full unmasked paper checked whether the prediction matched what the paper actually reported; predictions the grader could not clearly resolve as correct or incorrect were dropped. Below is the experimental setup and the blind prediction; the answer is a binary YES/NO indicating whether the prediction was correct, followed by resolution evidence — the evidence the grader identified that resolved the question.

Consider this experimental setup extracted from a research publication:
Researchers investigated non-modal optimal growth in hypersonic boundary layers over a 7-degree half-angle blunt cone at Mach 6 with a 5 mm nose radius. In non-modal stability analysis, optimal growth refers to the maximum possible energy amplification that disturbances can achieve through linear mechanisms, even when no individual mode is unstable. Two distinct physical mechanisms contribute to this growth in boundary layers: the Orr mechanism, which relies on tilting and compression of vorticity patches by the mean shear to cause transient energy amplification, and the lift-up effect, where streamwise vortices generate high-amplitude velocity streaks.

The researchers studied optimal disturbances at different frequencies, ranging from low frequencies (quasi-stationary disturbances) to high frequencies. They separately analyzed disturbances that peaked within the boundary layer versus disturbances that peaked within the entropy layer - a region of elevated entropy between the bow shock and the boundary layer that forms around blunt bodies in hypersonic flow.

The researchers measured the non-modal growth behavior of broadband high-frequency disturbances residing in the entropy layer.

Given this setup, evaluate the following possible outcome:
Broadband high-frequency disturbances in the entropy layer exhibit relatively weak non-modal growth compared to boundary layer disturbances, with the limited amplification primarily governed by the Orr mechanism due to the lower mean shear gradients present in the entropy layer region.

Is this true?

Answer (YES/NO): NO